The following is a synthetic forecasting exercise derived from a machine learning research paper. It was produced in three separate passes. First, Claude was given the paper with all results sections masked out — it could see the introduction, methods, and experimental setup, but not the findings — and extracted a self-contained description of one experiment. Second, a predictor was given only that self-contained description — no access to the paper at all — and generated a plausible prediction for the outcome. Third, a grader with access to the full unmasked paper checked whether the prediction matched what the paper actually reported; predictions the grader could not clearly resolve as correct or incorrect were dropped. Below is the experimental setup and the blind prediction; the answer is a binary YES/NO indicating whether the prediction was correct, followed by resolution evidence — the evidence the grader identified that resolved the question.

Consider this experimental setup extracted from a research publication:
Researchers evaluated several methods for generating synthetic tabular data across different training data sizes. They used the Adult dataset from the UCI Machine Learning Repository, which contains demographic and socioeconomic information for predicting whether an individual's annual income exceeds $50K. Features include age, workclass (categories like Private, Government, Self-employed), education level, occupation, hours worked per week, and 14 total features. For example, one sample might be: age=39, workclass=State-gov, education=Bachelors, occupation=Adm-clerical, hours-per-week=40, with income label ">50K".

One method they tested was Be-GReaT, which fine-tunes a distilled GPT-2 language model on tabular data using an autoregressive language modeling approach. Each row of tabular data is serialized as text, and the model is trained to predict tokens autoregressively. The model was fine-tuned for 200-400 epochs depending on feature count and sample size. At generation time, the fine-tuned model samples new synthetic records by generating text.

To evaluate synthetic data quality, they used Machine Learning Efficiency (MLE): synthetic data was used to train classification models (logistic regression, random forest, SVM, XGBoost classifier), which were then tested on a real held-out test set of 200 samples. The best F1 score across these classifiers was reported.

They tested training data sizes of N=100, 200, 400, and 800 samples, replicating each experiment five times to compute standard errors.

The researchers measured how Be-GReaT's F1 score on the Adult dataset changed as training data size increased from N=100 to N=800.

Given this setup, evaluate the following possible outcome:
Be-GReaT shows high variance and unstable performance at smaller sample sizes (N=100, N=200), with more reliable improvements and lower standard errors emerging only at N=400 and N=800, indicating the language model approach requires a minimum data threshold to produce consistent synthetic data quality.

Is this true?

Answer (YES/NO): NO